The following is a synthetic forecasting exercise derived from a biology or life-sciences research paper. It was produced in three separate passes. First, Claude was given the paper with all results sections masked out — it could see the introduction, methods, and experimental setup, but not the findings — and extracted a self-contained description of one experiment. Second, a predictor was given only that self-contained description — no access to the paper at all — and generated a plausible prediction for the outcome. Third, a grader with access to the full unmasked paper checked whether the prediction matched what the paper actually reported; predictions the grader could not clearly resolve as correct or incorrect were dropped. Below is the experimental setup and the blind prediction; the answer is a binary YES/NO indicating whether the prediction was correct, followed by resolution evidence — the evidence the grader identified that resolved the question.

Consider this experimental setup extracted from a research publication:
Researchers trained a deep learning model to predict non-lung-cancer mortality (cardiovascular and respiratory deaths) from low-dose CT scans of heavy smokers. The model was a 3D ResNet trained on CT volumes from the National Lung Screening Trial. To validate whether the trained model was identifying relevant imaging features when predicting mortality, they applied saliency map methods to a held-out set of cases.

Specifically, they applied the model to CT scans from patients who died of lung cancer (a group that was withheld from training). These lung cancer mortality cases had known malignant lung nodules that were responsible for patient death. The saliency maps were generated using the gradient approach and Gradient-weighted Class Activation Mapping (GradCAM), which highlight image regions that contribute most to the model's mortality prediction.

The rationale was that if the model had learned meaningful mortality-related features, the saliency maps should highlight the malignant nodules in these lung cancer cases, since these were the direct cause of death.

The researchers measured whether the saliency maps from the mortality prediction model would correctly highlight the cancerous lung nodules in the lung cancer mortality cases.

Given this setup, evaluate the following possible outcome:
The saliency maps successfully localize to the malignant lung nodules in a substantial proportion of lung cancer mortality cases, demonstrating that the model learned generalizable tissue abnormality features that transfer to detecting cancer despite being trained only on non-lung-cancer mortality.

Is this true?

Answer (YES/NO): YES